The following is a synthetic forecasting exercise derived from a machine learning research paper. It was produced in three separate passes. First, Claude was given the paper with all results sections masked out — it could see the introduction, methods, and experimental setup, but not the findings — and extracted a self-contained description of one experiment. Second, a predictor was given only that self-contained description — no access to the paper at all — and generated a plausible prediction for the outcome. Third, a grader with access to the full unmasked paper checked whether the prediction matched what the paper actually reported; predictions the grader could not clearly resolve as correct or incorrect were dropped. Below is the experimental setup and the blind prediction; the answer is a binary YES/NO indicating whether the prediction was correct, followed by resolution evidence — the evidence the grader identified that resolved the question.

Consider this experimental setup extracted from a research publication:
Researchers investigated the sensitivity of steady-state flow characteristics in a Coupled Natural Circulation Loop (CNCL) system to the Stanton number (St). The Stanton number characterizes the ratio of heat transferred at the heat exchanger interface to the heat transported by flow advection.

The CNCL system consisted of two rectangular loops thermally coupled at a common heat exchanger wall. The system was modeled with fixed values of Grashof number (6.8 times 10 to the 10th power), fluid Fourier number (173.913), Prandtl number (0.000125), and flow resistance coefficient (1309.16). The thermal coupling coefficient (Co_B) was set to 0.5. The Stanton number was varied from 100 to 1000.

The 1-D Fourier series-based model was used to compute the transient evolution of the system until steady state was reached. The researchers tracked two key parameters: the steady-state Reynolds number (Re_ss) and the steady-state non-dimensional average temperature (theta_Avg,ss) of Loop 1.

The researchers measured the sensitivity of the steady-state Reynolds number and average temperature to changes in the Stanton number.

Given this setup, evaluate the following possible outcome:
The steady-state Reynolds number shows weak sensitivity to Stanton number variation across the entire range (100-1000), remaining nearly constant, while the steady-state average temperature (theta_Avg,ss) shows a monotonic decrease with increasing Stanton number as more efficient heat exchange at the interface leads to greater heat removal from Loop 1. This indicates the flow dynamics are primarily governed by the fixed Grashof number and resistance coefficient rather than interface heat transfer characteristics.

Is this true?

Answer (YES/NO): YES